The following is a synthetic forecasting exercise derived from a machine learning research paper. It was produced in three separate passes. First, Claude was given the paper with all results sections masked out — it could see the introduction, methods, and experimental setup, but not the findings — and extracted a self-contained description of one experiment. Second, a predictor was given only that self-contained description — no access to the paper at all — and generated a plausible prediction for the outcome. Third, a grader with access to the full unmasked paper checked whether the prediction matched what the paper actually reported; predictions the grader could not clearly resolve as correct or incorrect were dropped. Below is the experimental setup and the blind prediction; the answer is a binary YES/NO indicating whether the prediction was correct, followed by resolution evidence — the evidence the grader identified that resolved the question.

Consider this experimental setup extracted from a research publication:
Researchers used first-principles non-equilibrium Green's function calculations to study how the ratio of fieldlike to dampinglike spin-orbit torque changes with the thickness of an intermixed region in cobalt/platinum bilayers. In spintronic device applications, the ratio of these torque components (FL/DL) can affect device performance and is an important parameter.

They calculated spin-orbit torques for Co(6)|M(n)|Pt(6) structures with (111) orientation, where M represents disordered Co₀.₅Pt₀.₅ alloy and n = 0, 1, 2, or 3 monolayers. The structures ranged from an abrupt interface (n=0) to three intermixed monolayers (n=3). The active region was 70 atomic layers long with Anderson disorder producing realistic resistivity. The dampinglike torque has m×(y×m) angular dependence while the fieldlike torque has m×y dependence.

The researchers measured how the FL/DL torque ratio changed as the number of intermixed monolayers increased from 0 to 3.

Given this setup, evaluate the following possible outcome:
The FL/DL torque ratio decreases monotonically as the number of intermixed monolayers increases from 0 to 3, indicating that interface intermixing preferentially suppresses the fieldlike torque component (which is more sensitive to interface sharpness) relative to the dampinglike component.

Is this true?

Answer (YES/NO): NO